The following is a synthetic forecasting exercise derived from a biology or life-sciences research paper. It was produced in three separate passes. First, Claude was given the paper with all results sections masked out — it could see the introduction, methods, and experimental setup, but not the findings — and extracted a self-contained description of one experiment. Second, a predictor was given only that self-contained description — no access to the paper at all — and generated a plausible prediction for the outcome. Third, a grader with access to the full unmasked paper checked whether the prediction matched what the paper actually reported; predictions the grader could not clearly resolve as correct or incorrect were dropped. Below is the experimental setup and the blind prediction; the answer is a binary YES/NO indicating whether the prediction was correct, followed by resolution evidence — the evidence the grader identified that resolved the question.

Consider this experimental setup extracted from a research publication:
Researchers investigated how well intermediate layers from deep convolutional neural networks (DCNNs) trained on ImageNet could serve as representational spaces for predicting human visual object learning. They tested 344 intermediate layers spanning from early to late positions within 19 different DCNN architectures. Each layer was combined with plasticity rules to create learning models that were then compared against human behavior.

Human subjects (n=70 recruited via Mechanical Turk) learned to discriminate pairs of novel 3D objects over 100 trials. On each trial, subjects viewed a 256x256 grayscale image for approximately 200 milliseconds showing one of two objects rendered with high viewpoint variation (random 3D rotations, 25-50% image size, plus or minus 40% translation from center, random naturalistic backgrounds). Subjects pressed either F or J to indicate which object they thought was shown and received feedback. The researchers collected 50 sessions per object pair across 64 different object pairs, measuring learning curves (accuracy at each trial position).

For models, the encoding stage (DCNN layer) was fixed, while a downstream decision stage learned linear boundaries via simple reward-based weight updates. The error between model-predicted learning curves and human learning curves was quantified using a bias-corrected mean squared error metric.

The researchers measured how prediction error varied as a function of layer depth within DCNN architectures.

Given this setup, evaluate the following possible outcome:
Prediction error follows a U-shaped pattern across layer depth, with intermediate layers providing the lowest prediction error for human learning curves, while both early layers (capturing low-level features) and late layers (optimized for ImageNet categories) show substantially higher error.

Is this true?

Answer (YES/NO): NO